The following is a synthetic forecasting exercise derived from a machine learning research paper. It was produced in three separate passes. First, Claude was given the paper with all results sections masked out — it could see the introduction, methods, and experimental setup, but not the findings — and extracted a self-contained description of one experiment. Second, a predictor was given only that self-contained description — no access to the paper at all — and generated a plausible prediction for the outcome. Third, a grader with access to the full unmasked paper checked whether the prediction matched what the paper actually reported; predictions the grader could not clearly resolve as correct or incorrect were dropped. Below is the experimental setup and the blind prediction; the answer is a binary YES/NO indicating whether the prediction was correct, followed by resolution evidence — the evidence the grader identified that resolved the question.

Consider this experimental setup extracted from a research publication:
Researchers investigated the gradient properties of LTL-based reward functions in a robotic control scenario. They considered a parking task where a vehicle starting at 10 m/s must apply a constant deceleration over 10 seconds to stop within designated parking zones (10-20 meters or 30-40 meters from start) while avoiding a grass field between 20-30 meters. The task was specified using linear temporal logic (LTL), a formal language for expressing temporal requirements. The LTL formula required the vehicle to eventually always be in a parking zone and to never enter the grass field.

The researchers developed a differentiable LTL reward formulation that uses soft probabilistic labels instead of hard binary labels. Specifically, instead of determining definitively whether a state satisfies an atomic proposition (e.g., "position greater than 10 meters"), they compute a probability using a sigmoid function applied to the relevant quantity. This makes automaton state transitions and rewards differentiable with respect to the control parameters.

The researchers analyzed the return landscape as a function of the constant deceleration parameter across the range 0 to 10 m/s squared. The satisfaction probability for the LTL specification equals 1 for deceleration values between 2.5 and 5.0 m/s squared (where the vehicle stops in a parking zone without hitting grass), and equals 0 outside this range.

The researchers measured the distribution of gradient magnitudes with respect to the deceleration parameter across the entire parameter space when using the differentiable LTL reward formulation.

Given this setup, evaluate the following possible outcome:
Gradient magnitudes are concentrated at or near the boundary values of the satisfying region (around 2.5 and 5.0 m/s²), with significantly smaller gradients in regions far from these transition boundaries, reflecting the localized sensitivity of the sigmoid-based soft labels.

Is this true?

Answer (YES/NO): YES